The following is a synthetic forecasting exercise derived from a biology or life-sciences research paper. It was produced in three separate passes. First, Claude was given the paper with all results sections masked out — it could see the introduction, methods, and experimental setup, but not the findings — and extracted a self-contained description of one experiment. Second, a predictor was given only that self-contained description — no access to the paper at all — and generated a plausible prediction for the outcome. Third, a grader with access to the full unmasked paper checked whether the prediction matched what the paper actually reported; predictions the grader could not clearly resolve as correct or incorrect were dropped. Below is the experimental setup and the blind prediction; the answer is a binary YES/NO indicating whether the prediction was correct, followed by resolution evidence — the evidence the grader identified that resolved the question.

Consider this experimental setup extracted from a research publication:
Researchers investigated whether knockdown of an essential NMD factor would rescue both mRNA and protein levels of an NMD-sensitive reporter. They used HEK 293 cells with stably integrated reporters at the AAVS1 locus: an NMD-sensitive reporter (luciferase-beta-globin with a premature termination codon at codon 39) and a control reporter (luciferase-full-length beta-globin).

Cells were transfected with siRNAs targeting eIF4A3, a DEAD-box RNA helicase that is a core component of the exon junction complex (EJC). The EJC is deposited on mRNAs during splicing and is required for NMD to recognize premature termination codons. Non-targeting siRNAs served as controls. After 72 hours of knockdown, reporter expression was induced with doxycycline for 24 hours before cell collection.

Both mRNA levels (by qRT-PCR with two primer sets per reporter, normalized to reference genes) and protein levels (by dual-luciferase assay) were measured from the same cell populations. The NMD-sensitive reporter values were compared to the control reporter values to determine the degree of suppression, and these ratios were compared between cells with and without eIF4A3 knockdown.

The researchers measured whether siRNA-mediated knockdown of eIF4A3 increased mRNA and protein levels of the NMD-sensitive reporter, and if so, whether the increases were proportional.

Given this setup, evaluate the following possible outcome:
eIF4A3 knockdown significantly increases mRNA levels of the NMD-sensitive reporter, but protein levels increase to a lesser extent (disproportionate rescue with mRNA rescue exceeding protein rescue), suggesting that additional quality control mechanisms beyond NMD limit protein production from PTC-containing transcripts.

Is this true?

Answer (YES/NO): NO